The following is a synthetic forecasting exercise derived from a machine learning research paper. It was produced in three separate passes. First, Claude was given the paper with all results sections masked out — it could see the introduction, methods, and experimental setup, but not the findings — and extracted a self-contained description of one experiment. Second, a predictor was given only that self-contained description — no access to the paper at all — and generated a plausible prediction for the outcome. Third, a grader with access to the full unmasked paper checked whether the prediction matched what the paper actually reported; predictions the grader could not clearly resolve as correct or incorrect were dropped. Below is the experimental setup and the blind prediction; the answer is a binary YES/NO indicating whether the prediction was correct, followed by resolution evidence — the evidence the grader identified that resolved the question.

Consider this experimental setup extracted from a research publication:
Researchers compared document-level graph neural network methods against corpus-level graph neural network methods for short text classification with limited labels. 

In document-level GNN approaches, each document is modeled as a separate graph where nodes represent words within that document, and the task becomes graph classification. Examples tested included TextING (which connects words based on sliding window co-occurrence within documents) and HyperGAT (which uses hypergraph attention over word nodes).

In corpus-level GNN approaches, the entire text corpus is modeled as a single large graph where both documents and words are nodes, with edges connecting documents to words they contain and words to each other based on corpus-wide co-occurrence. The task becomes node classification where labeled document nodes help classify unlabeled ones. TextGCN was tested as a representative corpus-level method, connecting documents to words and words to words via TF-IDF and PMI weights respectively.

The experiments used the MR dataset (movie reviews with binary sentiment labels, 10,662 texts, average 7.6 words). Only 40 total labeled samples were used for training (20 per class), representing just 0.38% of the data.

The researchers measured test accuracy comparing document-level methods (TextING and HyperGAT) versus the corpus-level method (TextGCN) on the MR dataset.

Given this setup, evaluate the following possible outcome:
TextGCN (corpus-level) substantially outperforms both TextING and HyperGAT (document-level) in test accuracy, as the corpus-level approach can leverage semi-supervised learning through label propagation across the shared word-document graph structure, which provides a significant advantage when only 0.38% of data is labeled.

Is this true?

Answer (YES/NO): NO